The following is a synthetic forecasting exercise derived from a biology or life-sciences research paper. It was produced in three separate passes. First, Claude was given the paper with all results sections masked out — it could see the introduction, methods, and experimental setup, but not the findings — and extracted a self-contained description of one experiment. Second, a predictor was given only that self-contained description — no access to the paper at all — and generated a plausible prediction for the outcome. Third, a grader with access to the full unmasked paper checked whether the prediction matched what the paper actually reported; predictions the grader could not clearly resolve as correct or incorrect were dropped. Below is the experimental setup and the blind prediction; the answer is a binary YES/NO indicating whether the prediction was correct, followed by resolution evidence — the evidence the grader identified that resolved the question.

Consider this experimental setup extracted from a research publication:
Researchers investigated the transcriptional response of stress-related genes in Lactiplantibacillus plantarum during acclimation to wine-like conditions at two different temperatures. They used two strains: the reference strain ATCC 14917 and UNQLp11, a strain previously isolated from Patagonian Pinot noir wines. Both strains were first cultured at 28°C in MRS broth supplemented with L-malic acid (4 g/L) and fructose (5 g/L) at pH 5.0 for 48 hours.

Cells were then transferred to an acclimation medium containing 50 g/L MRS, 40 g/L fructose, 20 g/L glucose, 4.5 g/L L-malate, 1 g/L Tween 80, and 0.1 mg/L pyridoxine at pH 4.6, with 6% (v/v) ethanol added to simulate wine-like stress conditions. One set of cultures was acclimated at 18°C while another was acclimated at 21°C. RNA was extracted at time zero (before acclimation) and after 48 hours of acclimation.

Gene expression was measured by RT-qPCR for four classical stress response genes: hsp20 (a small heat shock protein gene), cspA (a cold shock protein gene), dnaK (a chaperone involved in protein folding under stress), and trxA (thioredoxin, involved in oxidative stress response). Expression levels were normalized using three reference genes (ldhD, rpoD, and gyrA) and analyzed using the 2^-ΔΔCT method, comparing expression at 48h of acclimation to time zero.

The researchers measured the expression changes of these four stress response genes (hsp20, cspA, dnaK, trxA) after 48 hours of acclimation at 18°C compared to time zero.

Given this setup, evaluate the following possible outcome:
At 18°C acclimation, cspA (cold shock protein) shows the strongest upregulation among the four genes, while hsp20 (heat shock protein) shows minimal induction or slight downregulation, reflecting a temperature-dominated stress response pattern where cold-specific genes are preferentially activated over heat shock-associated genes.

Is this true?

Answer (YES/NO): NO